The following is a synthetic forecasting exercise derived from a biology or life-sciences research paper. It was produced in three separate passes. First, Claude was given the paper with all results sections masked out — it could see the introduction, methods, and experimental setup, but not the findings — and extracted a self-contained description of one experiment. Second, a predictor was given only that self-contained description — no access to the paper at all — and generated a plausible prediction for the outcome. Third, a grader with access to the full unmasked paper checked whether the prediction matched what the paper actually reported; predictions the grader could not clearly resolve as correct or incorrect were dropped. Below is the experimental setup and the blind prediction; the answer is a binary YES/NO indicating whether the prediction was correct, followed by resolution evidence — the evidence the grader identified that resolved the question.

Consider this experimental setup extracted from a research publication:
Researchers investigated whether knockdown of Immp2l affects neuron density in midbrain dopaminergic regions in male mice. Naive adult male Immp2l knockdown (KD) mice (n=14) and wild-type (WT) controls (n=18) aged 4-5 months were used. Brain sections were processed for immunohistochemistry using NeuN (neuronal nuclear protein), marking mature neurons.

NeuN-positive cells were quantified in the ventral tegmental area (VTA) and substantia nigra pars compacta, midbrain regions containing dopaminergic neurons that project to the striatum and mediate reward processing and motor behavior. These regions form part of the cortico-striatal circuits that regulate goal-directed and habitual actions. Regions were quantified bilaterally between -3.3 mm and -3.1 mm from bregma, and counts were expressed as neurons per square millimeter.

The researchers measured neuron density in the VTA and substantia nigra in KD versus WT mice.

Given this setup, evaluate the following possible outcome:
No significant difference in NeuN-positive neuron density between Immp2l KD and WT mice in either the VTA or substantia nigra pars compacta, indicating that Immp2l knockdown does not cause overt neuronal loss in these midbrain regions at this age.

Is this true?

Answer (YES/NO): YES